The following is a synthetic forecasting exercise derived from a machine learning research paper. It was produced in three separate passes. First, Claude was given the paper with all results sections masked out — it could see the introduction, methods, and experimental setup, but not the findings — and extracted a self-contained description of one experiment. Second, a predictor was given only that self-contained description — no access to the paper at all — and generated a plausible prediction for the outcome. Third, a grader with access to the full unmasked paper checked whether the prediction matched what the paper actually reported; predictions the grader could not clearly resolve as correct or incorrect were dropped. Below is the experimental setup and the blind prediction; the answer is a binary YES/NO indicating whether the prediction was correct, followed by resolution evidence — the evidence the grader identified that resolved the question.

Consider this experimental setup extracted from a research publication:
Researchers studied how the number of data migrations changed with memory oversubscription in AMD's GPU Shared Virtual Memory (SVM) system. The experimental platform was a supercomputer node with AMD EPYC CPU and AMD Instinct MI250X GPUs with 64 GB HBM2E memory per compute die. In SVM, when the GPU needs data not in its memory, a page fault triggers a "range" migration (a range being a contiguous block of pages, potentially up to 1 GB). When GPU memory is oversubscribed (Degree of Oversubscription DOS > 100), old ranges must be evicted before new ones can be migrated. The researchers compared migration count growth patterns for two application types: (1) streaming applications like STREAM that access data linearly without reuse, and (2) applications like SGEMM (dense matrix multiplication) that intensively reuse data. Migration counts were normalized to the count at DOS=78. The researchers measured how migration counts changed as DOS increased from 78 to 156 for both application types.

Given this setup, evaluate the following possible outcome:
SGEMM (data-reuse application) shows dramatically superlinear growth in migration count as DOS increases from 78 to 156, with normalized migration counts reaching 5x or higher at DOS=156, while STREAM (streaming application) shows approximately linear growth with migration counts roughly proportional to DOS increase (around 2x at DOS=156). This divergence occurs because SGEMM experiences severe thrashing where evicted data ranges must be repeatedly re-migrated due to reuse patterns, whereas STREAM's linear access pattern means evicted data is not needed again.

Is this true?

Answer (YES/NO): YES